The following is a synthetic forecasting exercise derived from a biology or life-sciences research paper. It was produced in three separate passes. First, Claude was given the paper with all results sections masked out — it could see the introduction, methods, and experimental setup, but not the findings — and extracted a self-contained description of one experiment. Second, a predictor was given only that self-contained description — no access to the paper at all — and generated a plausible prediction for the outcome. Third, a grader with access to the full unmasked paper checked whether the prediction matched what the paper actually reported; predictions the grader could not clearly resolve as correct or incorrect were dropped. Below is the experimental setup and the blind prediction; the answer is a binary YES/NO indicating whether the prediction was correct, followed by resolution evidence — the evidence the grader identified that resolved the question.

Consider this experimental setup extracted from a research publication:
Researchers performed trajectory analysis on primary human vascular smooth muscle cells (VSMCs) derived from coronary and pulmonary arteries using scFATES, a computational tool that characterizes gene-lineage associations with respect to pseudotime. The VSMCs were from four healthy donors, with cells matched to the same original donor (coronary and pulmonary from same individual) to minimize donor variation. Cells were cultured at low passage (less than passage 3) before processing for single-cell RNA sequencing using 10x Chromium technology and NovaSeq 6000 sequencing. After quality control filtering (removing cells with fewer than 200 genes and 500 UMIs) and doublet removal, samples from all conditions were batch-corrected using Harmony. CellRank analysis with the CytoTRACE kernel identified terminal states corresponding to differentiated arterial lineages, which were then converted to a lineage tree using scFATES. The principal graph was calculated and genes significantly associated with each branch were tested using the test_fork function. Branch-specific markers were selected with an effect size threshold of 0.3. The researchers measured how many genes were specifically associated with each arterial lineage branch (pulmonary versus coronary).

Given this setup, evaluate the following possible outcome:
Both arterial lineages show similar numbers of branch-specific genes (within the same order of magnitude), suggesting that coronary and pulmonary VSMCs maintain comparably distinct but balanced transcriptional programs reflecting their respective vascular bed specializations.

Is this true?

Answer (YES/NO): NO